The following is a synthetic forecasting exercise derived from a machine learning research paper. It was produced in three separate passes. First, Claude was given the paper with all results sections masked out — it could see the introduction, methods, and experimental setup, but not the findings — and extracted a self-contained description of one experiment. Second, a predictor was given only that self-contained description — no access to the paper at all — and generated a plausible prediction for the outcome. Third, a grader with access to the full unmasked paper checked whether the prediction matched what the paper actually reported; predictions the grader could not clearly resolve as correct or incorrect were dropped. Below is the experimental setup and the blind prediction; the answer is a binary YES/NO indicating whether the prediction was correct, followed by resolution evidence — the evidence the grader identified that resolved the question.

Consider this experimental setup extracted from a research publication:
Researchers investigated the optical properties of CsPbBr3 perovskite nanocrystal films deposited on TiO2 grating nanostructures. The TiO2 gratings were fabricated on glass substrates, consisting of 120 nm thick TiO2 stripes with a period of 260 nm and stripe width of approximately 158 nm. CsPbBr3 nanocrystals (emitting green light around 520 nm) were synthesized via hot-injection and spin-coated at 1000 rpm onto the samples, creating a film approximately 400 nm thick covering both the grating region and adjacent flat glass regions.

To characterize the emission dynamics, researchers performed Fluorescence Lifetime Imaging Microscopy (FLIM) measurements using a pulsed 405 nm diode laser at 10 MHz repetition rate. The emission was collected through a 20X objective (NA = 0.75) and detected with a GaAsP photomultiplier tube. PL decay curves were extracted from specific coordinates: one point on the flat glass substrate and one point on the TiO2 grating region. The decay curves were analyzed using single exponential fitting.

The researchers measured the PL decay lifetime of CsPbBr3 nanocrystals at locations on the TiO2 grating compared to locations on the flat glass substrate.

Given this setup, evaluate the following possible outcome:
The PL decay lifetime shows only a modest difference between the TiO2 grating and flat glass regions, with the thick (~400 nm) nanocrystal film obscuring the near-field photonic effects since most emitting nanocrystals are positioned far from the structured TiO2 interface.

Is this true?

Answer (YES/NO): NO